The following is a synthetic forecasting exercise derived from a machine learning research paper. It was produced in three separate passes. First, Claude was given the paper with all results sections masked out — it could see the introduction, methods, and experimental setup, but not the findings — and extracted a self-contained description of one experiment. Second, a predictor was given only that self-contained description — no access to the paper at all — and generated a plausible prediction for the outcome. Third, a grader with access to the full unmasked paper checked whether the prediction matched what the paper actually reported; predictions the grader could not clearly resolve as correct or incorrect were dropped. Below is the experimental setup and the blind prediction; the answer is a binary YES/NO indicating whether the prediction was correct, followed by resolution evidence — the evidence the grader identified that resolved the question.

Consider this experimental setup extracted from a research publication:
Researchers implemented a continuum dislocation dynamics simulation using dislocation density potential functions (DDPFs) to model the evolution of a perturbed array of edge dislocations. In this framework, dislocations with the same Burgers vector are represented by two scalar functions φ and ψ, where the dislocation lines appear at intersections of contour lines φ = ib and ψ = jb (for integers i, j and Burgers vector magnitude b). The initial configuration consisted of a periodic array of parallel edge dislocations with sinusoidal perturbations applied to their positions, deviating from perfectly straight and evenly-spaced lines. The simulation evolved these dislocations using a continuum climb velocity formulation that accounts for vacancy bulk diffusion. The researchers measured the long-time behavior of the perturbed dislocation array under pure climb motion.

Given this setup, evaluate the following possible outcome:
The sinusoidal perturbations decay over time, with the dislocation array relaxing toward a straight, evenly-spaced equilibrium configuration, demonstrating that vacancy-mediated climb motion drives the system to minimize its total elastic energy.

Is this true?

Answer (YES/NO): YES